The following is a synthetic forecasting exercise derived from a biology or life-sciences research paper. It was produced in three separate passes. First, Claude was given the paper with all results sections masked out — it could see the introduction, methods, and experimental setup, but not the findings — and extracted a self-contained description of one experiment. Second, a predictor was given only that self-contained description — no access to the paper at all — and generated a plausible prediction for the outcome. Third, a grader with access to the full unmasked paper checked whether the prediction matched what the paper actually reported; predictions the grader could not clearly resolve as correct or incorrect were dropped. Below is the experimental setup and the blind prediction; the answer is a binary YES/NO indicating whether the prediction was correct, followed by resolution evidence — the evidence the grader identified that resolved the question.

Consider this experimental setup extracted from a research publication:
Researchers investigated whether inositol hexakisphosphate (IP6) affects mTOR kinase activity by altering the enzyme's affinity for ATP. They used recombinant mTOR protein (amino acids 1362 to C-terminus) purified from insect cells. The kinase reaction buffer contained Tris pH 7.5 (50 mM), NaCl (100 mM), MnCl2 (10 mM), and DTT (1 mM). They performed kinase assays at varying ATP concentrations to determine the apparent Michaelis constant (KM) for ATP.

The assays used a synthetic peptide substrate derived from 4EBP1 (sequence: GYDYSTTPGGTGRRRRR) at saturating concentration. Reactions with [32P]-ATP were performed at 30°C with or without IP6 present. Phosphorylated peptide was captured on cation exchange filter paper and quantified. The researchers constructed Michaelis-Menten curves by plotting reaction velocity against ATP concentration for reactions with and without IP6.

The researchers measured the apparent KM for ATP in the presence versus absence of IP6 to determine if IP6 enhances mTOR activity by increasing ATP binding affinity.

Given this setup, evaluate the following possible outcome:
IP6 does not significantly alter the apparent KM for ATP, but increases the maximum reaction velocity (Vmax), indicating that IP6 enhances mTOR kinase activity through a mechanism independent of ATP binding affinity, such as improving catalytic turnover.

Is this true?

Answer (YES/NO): NO